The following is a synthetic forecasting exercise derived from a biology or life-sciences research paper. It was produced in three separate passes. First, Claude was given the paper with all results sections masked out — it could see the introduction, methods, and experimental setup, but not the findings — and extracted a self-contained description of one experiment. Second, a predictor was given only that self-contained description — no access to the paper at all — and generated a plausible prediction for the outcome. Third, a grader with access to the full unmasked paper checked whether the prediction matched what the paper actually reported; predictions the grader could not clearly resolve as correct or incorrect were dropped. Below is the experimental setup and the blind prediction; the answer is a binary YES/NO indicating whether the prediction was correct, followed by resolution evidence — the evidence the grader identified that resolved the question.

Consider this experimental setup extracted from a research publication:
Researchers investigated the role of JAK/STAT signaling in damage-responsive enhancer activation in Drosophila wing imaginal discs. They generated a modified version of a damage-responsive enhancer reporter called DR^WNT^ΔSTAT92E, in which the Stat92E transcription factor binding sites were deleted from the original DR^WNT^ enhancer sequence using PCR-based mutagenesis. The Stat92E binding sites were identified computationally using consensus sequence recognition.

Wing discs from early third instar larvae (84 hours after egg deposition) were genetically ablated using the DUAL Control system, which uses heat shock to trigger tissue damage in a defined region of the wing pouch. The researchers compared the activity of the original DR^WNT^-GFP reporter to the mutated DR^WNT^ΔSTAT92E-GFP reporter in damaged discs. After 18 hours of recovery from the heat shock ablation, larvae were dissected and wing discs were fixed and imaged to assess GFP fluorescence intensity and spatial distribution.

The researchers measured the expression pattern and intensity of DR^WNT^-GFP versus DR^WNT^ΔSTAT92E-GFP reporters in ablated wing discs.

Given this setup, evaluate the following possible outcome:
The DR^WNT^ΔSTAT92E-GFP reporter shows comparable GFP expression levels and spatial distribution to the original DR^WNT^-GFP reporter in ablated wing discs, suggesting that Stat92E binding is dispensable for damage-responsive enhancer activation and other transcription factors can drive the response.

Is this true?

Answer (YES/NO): NO